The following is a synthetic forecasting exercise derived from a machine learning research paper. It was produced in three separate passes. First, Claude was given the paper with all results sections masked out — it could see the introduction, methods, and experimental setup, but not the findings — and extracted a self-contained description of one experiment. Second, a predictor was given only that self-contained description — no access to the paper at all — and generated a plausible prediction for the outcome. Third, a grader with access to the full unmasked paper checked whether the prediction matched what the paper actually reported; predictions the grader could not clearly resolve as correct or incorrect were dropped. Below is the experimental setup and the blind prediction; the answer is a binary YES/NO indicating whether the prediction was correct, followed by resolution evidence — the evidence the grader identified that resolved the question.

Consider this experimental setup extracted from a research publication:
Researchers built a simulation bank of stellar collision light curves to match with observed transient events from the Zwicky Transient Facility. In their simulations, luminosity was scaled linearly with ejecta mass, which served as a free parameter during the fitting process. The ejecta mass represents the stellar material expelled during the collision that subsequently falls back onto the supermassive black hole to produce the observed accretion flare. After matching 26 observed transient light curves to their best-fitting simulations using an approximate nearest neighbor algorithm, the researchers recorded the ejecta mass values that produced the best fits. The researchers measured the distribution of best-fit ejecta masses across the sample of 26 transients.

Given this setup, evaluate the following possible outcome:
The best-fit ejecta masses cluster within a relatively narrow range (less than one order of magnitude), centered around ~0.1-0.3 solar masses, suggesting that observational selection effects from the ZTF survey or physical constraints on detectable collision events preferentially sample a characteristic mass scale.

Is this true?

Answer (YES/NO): NO